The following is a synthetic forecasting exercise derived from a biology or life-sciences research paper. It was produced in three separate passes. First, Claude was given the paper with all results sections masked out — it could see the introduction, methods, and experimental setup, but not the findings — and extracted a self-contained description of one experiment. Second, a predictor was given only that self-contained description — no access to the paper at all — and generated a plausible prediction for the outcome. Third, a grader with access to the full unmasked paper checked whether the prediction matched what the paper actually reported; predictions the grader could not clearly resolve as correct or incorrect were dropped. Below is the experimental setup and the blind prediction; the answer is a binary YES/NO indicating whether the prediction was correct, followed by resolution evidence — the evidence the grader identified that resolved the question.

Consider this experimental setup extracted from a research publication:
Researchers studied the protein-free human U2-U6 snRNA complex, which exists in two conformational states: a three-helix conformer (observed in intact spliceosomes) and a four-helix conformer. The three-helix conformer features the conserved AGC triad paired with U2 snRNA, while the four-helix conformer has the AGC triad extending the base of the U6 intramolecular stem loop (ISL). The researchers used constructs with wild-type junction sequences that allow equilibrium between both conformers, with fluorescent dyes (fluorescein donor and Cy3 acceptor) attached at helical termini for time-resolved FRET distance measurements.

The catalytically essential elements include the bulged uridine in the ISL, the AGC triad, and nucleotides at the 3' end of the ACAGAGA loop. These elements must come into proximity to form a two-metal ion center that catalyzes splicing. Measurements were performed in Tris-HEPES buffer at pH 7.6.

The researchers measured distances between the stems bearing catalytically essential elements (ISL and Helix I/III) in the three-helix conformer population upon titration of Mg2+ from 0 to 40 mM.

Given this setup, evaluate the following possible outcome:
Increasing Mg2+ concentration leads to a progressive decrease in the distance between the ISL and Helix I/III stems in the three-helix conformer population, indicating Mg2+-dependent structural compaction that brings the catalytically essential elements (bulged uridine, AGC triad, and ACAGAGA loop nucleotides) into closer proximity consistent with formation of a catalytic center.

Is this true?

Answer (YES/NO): NO